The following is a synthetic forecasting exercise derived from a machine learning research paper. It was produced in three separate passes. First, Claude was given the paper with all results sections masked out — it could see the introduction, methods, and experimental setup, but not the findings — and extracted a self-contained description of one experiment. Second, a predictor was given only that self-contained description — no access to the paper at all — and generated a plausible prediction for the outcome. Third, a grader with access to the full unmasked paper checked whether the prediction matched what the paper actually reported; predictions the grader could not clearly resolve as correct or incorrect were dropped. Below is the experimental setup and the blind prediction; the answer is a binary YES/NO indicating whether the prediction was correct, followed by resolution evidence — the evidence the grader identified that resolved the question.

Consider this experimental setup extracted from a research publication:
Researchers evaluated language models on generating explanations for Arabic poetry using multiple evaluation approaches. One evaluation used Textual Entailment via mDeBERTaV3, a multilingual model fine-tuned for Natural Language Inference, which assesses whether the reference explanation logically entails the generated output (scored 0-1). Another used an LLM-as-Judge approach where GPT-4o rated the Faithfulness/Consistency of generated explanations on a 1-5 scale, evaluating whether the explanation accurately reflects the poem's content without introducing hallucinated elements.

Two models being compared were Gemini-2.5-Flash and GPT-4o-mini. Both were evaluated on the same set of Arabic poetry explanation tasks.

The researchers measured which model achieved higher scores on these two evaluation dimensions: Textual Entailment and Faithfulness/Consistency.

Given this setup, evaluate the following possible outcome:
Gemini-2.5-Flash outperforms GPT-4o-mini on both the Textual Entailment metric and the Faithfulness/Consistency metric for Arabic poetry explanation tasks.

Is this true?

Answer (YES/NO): YES